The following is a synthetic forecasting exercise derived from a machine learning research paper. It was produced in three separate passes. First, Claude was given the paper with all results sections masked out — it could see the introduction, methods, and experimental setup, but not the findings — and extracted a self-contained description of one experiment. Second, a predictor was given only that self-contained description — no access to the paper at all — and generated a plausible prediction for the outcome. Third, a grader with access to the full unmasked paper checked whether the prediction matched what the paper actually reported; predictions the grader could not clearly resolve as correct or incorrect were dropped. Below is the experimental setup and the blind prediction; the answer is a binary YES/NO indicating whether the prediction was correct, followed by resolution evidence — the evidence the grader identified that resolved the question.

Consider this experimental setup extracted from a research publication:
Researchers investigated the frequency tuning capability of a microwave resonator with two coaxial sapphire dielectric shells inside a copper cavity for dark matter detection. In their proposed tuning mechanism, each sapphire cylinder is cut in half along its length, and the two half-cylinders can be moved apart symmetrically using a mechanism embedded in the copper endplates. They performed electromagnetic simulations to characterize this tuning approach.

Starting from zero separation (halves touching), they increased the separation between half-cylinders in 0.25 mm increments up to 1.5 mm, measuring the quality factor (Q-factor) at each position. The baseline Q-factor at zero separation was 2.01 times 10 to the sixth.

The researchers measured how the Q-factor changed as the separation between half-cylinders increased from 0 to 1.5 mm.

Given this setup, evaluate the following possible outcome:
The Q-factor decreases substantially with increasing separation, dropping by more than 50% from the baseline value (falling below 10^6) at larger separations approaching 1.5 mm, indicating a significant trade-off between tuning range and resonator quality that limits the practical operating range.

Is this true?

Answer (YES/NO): NO